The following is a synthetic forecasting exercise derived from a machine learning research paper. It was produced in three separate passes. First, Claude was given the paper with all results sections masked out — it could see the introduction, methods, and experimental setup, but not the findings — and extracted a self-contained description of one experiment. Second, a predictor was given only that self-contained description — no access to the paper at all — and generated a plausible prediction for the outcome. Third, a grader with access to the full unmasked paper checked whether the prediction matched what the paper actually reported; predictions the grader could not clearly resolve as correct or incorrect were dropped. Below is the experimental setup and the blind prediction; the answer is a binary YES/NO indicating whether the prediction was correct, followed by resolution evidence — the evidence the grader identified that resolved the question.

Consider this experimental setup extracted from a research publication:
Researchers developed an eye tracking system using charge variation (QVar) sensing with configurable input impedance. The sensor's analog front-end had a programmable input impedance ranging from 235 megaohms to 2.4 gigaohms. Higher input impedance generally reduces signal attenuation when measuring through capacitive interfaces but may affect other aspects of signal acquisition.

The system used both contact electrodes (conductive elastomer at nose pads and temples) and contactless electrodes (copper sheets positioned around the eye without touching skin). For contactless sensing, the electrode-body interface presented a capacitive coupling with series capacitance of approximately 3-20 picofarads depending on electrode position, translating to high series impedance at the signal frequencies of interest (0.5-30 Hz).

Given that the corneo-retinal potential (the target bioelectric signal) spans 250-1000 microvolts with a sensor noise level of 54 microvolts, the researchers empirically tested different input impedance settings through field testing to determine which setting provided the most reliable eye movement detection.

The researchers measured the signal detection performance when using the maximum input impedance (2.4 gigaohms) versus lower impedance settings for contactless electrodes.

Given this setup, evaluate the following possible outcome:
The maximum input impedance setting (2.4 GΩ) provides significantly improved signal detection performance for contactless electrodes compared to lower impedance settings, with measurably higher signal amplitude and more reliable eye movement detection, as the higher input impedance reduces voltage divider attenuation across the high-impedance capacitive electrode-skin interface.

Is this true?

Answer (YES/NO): YES